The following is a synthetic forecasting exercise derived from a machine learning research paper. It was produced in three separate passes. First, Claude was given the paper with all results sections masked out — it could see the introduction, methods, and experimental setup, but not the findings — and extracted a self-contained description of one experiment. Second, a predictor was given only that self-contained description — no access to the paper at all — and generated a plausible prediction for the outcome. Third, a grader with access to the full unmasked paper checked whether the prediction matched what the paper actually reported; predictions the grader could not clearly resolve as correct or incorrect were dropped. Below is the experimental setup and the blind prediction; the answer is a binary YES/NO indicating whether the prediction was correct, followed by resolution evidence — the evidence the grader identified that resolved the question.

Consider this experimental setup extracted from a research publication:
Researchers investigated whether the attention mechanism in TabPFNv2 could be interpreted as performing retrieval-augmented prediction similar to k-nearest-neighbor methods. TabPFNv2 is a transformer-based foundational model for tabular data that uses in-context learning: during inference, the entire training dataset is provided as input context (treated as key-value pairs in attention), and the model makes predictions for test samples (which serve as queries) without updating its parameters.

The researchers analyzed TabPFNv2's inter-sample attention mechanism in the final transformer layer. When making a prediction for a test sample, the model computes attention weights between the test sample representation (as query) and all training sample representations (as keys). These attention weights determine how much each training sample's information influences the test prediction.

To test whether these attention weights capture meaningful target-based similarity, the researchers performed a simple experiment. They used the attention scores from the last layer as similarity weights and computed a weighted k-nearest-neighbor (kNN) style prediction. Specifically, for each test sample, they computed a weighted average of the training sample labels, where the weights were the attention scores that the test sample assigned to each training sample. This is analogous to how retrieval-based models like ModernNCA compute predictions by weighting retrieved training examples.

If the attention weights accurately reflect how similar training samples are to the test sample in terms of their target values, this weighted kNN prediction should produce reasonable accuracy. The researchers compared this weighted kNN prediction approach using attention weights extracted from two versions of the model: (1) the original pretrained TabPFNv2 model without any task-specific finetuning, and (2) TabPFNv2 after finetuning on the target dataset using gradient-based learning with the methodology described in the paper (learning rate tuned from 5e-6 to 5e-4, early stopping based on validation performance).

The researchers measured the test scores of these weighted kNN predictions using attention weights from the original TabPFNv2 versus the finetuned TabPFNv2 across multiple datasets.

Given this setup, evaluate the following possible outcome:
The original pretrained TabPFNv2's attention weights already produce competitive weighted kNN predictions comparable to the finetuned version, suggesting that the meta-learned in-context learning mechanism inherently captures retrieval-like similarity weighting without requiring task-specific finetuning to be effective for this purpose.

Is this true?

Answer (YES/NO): NO